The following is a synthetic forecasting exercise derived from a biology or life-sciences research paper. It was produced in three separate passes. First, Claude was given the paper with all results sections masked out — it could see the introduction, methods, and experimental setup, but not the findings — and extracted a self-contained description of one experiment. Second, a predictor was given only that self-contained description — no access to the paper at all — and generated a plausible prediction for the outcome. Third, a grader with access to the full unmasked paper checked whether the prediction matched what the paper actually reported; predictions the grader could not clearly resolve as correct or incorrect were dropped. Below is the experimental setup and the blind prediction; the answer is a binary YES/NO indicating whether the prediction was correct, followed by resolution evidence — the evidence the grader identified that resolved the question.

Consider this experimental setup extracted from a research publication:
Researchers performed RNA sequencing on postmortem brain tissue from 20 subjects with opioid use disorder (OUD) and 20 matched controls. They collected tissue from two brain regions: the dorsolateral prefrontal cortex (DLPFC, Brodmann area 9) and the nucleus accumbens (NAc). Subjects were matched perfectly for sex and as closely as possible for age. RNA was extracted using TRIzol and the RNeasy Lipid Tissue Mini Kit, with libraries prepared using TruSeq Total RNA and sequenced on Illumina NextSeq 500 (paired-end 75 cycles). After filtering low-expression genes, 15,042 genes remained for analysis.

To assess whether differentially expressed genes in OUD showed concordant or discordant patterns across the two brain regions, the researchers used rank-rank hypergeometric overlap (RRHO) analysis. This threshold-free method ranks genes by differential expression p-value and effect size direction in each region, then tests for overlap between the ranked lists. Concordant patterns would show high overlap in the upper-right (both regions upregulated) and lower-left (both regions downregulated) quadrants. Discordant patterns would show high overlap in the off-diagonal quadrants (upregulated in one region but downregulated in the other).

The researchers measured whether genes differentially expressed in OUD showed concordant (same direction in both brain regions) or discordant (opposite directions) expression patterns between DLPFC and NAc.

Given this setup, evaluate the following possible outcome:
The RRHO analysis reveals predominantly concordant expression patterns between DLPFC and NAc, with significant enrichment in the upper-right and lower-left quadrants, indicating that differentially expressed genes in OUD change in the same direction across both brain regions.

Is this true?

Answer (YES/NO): YES